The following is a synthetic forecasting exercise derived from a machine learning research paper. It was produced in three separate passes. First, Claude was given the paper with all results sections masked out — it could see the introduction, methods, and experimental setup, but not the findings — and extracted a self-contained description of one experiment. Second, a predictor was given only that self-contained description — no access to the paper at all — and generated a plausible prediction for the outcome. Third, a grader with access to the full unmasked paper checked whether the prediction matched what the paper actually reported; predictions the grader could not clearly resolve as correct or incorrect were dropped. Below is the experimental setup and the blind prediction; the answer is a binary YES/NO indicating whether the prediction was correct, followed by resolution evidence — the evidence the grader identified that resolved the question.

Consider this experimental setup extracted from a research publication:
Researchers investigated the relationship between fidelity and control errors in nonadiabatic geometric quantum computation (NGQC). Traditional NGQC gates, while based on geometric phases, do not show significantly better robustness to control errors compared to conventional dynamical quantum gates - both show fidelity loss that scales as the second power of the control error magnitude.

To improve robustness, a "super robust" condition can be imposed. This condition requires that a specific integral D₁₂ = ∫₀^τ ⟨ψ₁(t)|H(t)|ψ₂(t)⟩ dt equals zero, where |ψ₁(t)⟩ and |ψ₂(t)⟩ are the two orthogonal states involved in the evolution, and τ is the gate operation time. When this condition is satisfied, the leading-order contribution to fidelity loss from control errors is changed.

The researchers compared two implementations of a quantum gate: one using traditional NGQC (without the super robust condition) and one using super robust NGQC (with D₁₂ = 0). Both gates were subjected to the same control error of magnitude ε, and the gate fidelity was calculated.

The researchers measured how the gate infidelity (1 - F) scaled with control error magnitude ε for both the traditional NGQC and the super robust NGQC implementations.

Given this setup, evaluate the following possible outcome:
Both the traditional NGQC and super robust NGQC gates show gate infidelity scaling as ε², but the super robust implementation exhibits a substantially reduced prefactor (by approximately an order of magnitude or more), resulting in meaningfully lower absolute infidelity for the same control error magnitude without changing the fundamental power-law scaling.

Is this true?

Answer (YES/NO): NO